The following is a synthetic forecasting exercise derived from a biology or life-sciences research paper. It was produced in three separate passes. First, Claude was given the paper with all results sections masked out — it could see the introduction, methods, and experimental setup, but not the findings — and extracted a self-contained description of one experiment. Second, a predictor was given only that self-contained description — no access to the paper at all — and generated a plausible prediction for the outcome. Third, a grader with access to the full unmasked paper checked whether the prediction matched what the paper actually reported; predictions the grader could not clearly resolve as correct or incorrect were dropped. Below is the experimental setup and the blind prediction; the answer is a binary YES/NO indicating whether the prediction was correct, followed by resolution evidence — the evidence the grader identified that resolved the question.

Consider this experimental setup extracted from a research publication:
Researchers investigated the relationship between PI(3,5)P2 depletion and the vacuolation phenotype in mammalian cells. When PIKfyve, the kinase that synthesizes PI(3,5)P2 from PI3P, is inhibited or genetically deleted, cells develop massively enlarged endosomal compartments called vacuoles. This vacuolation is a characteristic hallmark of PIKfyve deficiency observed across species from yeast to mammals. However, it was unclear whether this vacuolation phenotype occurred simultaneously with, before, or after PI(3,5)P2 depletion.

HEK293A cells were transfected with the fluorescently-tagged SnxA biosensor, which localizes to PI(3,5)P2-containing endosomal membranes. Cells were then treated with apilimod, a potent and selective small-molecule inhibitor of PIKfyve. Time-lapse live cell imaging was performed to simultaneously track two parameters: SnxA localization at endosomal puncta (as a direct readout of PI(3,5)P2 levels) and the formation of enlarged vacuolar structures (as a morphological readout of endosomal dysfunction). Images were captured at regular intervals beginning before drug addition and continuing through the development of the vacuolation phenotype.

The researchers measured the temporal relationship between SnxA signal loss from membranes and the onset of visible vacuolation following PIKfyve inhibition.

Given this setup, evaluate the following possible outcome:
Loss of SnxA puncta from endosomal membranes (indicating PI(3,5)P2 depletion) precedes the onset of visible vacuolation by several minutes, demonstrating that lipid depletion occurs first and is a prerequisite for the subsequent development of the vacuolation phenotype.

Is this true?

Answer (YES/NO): YES